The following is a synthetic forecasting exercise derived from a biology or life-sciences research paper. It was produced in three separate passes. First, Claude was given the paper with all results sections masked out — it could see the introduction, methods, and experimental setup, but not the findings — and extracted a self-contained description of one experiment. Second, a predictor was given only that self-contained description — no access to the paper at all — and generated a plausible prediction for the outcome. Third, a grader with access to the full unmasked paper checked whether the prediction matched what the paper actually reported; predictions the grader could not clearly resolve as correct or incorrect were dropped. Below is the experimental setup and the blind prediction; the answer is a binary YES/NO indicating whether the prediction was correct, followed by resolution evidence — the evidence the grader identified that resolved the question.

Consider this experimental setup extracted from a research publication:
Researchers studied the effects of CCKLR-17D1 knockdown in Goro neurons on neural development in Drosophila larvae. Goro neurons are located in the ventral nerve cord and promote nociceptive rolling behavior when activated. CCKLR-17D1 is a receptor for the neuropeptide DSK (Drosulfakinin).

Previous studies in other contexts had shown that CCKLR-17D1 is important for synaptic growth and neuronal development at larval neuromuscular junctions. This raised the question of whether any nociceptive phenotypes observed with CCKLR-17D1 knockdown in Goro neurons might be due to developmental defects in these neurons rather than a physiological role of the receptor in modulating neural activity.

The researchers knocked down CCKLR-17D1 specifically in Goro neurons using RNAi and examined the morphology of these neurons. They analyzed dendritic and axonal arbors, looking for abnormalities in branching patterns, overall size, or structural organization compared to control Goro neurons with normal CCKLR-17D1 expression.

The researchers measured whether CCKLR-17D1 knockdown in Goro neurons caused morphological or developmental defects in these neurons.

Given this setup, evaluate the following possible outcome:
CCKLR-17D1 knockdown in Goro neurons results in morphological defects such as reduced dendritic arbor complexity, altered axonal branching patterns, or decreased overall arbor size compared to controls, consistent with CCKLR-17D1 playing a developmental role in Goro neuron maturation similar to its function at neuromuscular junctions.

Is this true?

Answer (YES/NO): NO